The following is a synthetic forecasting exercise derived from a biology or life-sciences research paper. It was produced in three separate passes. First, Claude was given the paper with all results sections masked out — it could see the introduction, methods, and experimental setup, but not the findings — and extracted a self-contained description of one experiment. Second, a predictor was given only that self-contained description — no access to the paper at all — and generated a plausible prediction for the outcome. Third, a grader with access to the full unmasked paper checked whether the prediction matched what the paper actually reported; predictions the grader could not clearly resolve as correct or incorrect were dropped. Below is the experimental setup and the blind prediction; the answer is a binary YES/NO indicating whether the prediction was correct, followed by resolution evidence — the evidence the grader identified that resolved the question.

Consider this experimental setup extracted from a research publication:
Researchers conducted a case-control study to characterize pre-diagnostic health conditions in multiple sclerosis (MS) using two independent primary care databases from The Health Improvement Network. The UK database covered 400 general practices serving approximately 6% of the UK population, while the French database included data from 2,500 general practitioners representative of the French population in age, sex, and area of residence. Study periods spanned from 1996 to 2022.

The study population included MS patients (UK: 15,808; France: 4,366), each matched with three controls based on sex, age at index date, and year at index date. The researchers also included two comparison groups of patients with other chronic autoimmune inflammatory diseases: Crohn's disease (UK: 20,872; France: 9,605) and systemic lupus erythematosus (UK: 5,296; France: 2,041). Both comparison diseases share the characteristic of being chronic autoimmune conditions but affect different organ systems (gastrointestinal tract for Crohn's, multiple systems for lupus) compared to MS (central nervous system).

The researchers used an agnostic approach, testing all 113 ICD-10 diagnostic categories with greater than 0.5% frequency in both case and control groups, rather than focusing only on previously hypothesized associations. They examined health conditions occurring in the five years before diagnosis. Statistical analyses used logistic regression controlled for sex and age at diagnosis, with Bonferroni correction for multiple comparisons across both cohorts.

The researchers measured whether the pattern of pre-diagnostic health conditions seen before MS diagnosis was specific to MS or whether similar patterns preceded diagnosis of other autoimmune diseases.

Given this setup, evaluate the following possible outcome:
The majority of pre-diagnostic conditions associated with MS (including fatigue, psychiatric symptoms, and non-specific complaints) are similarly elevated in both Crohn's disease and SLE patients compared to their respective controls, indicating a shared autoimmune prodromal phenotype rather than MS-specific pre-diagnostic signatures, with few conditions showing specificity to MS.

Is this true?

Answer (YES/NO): NO